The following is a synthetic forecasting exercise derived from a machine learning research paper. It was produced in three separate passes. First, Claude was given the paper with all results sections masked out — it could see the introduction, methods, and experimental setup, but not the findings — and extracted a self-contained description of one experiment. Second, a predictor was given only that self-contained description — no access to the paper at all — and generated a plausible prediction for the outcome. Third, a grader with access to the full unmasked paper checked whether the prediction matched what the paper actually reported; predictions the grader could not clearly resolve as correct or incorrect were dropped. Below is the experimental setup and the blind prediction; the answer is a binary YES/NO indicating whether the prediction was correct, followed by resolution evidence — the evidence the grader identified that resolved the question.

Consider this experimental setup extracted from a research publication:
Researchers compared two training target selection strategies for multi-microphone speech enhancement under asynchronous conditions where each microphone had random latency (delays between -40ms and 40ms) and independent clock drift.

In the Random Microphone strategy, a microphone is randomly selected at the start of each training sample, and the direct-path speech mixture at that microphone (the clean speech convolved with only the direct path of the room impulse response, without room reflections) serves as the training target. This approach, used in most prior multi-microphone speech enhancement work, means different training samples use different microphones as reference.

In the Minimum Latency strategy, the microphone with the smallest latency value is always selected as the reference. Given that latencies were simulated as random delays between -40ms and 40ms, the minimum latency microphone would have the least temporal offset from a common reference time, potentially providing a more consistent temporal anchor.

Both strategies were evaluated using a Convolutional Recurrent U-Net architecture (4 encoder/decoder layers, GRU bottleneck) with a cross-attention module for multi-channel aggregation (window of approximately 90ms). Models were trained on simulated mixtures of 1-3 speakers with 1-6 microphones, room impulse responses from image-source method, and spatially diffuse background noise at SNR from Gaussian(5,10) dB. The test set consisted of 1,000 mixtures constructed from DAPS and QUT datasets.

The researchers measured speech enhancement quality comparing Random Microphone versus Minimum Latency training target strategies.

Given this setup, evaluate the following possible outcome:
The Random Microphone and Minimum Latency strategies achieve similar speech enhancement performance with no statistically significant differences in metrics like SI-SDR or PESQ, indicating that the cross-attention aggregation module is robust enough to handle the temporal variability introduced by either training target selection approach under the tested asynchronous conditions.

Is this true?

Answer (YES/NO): NO